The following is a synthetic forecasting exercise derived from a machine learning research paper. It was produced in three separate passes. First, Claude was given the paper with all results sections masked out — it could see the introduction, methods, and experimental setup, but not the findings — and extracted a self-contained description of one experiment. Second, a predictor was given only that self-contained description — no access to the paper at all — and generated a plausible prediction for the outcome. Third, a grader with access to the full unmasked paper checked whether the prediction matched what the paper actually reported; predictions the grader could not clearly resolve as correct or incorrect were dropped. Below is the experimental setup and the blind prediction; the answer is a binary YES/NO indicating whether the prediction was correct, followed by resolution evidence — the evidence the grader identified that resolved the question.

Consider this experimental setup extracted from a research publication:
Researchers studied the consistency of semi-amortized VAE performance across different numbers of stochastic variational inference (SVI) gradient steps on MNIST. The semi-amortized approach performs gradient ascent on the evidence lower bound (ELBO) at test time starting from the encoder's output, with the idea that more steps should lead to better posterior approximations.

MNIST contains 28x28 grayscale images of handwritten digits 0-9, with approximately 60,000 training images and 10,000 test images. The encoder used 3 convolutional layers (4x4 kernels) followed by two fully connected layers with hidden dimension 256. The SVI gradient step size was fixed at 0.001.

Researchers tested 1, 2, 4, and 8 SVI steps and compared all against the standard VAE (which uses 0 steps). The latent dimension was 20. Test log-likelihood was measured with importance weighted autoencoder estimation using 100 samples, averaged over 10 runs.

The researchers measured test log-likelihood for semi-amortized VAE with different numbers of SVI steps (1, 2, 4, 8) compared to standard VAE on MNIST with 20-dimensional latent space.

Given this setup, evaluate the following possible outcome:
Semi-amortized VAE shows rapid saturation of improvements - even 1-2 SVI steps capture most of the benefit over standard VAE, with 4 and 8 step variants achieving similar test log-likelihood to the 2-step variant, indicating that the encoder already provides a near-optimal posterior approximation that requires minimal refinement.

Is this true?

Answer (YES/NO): NO